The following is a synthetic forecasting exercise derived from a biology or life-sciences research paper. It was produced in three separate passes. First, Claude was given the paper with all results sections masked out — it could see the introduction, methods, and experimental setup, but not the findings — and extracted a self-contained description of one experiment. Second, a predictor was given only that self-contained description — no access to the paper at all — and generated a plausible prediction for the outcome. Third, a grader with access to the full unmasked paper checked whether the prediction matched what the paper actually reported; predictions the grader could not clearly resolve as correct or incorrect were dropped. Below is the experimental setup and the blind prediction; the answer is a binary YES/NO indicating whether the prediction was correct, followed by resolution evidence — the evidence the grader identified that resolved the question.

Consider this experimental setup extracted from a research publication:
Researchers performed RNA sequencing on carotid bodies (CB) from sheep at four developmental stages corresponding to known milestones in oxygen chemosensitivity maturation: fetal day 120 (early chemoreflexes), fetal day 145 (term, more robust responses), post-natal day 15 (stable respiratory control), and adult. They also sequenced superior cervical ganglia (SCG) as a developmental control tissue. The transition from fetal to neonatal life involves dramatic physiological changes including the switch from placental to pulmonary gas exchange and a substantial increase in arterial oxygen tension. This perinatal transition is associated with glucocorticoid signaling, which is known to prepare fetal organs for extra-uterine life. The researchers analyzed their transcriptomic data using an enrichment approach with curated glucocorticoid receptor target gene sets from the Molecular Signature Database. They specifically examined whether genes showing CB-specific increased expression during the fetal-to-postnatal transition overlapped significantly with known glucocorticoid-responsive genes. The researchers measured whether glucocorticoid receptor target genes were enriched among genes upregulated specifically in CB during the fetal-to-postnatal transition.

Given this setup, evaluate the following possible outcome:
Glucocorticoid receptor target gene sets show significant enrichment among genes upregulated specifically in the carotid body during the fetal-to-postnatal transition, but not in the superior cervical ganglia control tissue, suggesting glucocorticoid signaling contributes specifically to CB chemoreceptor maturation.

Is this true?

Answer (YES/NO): NO